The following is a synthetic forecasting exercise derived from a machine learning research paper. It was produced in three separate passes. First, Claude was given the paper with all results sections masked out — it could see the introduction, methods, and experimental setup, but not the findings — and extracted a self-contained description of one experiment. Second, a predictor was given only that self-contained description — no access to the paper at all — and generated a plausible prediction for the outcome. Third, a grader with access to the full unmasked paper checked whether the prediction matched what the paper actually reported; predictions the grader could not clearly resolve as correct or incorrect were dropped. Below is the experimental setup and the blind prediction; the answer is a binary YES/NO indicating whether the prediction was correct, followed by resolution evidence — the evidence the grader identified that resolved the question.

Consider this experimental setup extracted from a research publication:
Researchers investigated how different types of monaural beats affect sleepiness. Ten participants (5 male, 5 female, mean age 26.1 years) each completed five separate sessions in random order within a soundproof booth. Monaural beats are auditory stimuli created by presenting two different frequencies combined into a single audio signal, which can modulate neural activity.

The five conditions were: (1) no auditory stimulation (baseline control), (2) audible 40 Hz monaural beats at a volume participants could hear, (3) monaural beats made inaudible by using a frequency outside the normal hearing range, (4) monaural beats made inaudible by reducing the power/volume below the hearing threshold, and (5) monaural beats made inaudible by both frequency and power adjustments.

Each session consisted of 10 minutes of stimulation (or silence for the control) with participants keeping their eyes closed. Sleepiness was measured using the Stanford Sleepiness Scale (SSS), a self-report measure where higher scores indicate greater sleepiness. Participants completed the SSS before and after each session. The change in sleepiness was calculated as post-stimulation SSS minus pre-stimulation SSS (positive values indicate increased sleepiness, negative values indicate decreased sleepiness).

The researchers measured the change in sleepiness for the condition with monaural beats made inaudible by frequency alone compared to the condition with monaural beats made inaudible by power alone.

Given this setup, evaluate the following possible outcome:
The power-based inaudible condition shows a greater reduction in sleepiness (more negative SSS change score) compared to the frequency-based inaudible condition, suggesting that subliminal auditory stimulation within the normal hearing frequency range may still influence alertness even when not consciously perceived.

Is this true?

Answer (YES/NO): NO